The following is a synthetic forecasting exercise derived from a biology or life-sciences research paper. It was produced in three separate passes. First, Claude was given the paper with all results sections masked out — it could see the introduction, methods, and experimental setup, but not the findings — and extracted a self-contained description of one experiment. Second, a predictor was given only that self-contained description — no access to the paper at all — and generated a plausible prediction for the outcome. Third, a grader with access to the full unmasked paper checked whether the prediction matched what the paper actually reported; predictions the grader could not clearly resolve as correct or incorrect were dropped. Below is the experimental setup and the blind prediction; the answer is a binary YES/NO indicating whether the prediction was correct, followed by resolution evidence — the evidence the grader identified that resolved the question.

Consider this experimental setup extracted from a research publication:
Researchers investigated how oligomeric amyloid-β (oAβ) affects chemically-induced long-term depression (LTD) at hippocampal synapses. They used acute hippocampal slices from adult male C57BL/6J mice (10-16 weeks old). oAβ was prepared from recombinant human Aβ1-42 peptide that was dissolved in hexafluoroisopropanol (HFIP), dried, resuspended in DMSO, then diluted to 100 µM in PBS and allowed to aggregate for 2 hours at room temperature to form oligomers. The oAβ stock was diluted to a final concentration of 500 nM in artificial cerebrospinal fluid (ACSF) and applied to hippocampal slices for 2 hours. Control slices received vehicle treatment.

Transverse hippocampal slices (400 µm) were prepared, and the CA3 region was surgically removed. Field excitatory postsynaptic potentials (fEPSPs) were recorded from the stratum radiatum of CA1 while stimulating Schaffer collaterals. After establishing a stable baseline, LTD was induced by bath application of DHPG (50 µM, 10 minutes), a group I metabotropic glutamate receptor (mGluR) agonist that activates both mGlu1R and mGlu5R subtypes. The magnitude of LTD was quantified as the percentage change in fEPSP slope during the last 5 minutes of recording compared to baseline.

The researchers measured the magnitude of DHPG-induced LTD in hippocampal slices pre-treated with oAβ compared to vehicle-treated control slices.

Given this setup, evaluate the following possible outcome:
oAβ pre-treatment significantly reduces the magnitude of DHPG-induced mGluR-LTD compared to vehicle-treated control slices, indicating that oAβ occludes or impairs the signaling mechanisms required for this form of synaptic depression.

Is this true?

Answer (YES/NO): NO